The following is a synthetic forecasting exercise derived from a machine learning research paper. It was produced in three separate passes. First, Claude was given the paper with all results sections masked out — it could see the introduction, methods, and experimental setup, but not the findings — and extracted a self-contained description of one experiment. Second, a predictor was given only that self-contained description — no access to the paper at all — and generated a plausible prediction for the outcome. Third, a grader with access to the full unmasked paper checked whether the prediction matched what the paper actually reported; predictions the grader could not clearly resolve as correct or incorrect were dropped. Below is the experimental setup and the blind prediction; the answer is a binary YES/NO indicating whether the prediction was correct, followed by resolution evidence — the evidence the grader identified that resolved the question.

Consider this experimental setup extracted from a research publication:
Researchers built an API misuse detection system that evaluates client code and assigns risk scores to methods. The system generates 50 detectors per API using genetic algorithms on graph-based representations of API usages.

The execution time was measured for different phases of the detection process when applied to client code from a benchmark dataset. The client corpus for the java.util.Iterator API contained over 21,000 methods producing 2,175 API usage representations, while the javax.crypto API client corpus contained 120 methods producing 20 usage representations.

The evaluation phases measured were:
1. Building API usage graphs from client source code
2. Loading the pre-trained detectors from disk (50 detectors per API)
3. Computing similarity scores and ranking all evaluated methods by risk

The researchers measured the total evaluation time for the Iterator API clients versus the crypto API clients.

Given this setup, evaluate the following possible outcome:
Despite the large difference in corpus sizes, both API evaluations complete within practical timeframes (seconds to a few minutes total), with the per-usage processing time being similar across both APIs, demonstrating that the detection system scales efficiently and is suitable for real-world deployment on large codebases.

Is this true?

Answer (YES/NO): NO